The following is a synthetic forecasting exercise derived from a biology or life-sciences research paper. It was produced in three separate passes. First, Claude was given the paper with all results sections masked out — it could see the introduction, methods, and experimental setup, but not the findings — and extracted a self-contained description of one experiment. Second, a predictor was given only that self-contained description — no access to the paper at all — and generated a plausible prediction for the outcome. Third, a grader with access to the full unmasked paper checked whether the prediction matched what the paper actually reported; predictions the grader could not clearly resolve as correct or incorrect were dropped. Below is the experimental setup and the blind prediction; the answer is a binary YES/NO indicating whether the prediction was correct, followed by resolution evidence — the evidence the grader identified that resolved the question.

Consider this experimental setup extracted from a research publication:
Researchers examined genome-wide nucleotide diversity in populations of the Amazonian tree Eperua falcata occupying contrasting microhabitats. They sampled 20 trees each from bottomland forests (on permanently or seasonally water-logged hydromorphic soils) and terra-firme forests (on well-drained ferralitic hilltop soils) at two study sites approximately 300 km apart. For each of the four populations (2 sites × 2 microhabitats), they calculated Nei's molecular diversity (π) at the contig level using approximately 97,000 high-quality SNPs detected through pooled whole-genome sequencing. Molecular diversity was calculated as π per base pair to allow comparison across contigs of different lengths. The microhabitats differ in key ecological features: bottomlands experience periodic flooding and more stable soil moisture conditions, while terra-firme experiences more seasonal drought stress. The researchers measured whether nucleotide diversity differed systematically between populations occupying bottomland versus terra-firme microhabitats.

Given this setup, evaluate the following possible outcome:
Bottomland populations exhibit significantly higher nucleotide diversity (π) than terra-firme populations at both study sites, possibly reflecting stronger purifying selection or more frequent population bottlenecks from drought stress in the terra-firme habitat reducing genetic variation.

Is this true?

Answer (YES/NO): NO